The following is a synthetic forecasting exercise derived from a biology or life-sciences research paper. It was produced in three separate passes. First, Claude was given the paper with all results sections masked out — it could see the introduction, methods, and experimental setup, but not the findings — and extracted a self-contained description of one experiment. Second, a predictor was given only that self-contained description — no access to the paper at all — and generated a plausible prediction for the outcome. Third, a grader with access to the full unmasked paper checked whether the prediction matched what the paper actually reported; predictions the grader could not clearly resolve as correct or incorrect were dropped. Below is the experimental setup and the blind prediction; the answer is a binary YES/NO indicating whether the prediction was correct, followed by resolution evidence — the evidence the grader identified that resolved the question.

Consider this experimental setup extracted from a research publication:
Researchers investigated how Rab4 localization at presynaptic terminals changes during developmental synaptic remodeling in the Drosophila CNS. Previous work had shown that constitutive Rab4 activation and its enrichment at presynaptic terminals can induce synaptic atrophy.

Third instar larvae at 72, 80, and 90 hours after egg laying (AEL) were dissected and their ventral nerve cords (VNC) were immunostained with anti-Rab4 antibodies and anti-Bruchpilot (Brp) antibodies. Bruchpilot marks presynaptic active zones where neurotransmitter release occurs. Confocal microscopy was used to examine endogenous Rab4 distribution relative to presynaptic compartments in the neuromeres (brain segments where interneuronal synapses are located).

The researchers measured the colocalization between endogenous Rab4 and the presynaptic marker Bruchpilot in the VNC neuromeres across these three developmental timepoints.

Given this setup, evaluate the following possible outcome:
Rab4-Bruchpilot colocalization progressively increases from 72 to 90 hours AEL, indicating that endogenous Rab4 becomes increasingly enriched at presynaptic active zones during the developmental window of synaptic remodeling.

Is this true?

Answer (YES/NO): NO